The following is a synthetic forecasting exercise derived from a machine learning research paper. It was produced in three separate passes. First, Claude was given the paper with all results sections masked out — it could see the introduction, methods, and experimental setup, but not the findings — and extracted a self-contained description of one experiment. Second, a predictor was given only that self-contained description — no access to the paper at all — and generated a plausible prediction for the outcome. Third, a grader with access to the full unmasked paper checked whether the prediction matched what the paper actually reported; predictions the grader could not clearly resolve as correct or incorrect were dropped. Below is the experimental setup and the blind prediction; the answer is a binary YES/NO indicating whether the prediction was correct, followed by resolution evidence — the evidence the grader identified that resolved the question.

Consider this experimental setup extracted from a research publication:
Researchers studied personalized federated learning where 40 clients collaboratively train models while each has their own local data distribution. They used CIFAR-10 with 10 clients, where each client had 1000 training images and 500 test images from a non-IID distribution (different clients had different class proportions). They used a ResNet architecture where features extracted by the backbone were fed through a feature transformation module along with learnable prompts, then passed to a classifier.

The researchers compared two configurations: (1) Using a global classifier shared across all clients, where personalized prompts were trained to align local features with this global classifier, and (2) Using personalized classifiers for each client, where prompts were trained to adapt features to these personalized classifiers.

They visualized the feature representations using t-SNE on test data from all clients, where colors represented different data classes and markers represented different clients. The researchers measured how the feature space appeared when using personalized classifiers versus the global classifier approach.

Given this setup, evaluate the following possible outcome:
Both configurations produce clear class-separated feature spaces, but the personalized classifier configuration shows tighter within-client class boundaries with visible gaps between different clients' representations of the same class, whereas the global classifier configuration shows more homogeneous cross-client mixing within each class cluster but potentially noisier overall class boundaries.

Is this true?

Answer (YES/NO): NO